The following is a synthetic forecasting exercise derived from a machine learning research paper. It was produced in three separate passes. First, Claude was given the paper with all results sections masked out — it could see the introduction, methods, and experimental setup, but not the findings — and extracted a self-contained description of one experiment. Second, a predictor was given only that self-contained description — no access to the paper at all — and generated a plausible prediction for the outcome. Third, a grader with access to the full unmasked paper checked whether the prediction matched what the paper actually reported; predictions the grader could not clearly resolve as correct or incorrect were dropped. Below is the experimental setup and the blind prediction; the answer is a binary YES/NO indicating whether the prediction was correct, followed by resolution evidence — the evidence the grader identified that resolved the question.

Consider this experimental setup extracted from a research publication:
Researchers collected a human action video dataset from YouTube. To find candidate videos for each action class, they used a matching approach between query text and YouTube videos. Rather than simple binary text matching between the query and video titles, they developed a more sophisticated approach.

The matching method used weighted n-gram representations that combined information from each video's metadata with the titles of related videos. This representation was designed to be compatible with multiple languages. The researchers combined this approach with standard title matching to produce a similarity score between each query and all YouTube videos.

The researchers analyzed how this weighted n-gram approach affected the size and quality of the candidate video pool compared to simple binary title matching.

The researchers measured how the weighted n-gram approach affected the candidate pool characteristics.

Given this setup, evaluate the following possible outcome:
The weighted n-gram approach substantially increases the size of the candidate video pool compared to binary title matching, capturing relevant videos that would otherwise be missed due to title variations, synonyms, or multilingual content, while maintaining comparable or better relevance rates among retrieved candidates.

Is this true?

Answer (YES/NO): NO